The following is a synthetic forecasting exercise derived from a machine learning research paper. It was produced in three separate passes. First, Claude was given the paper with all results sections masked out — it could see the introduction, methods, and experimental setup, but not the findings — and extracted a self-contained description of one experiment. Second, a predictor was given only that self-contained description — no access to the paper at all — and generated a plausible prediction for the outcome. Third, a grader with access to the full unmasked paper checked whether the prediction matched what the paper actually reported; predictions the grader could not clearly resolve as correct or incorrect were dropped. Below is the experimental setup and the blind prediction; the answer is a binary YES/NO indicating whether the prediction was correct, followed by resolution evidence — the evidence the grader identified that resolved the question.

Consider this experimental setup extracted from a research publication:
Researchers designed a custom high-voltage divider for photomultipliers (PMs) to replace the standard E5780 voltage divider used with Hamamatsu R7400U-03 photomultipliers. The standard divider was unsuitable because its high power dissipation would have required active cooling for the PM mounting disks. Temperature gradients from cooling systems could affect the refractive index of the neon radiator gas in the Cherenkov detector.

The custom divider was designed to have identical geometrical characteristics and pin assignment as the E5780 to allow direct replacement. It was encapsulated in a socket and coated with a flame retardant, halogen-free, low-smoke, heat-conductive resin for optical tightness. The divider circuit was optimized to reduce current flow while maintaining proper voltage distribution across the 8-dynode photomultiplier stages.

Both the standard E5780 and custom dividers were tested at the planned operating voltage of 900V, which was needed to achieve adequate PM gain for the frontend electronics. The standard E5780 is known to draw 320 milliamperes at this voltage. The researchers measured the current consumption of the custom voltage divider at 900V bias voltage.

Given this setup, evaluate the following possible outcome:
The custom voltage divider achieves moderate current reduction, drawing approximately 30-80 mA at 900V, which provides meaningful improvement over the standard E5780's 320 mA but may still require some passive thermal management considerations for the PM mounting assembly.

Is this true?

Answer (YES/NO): YES